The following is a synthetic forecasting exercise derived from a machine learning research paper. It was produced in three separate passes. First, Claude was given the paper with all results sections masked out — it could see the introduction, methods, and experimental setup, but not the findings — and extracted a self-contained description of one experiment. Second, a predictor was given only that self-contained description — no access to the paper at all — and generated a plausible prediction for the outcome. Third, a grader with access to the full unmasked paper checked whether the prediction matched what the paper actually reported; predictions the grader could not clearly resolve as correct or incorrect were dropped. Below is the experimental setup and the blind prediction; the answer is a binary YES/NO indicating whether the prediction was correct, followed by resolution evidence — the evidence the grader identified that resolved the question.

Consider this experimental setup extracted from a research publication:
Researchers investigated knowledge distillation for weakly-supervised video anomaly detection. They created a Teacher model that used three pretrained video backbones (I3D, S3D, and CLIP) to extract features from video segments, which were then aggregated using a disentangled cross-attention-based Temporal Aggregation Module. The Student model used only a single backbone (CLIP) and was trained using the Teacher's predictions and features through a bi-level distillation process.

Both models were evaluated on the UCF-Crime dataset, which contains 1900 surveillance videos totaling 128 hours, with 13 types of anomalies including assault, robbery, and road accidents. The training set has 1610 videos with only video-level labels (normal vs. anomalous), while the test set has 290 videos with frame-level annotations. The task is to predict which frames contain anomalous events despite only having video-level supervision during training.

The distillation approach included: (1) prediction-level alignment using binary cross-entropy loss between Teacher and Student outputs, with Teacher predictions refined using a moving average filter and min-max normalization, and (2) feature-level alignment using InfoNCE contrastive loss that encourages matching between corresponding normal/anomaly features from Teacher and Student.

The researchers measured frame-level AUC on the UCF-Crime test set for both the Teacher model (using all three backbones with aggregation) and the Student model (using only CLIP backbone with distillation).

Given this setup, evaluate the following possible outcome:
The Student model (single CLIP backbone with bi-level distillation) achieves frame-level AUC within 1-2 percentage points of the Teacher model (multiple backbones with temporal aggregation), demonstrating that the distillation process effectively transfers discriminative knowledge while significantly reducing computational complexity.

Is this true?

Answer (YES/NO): YES